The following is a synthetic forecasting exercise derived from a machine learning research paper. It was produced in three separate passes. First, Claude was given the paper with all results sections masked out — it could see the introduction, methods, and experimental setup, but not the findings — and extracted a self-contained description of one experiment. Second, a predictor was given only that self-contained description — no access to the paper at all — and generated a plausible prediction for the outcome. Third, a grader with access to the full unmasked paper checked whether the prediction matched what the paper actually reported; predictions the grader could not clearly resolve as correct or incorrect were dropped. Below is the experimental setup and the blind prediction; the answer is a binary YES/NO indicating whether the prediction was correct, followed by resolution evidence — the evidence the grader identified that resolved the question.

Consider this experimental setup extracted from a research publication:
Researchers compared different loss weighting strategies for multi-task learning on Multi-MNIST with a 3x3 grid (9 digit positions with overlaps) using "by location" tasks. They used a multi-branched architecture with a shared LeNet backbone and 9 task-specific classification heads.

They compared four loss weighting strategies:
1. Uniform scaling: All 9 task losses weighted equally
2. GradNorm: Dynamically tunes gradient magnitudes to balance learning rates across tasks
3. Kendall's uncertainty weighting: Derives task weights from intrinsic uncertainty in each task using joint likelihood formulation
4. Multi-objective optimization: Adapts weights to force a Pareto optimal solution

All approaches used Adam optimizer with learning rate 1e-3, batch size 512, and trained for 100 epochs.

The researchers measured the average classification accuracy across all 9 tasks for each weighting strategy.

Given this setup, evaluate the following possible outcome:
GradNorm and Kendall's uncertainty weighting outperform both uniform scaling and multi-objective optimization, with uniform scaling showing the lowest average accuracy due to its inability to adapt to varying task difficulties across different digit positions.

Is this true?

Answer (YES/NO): NO